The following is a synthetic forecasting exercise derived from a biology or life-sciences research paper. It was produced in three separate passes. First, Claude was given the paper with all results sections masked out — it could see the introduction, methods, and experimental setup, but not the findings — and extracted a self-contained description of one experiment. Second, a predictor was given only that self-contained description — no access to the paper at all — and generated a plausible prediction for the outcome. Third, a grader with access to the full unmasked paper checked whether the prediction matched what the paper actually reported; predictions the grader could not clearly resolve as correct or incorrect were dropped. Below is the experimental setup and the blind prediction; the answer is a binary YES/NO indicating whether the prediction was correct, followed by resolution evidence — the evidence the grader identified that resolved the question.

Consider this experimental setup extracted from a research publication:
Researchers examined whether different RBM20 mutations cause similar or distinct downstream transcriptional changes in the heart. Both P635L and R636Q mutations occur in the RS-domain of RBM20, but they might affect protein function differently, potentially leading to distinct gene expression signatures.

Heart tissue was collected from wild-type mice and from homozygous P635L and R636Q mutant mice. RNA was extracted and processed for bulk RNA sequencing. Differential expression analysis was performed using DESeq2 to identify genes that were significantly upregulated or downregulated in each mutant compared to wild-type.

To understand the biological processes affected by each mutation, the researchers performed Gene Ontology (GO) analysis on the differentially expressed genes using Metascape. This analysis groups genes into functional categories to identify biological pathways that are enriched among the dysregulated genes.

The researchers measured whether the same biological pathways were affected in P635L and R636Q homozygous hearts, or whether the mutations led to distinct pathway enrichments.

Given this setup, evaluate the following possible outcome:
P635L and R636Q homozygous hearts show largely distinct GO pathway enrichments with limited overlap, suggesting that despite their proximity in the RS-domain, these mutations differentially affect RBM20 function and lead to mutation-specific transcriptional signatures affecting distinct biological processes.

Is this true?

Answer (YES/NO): NO